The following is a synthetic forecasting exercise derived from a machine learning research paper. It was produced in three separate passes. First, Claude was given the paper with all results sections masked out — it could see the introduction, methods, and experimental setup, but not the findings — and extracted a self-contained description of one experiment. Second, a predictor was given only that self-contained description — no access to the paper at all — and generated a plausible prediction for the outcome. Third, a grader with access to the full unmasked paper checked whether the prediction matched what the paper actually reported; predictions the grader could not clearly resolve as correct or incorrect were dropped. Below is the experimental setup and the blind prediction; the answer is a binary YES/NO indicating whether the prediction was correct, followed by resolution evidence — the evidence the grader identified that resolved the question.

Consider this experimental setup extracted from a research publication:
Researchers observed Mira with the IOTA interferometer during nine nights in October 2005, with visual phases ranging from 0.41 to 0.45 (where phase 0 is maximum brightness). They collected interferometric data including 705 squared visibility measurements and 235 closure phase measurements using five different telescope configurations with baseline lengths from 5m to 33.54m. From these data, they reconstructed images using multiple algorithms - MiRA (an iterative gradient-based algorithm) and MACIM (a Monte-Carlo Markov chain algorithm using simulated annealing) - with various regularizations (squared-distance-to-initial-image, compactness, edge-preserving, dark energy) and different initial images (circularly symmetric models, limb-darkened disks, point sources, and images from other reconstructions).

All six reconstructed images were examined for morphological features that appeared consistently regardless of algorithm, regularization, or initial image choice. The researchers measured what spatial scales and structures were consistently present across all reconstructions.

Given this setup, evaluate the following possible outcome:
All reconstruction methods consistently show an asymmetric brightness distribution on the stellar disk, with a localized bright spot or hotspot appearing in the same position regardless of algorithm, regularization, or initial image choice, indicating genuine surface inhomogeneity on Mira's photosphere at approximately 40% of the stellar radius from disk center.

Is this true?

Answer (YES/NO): NO